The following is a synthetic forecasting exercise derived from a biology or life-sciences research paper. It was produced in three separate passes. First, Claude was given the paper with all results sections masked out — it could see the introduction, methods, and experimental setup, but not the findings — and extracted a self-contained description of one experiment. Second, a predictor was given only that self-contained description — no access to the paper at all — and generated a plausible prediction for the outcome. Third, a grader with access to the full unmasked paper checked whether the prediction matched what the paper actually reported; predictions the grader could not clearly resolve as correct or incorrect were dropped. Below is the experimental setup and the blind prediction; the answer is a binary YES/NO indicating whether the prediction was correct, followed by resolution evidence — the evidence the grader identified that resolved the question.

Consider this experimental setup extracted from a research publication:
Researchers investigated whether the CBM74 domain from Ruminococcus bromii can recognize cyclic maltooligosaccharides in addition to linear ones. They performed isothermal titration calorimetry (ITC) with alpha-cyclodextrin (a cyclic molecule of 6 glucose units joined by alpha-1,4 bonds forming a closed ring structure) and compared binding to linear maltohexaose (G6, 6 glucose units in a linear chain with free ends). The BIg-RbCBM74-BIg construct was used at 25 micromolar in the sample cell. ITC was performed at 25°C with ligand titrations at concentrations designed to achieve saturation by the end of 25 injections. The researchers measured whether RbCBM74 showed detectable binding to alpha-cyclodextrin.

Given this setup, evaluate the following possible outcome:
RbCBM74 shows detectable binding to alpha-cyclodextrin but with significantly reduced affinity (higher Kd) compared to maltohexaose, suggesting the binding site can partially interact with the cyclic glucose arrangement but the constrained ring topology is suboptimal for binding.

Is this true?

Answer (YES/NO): NO